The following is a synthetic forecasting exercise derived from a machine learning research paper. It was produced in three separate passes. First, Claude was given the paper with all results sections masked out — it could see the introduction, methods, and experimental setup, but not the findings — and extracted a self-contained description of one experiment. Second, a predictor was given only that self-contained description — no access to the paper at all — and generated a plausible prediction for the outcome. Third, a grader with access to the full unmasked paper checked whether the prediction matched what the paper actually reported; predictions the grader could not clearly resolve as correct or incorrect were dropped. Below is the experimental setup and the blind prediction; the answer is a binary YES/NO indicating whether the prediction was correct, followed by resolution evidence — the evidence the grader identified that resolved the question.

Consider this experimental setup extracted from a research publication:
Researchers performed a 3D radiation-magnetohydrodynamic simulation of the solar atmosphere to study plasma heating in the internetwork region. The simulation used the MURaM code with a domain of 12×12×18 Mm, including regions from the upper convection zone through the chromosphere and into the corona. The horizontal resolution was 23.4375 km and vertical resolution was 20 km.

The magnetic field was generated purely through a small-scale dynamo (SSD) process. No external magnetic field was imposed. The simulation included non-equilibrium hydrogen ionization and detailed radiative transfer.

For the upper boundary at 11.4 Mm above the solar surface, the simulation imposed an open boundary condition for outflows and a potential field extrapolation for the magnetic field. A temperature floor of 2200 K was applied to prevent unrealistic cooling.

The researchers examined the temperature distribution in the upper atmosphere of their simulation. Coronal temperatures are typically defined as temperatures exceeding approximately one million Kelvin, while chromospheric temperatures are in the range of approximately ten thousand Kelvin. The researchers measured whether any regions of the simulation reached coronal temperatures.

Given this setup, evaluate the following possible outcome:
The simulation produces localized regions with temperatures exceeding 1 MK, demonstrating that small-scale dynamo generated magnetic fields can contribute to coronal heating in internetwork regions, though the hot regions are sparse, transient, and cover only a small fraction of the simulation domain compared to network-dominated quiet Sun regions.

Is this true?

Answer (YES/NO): NO